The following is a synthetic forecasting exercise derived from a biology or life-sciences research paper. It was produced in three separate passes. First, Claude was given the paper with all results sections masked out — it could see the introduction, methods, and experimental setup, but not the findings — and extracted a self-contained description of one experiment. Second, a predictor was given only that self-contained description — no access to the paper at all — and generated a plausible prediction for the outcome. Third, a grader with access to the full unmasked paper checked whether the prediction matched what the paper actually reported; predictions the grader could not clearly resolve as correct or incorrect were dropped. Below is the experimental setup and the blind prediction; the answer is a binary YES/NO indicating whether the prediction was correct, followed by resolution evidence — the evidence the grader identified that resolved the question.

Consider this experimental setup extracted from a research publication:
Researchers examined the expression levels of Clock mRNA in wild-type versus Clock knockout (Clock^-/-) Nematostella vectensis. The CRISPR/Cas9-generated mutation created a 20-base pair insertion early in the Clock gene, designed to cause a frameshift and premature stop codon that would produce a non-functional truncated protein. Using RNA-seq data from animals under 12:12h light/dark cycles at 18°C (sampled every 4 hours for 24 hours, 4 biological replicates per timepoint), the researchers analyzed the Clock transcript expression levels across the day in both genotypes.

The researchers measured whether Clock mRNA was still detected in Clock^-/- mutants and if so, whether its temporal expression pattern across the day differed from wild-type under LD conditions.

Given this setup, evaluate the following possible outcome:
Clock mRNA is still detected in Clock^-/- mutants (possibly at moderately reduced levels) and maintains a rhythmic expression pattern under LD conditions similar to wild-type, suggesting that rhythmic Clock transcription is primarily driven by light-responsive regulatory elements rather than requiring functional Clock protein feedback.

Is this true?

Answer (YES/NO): NO